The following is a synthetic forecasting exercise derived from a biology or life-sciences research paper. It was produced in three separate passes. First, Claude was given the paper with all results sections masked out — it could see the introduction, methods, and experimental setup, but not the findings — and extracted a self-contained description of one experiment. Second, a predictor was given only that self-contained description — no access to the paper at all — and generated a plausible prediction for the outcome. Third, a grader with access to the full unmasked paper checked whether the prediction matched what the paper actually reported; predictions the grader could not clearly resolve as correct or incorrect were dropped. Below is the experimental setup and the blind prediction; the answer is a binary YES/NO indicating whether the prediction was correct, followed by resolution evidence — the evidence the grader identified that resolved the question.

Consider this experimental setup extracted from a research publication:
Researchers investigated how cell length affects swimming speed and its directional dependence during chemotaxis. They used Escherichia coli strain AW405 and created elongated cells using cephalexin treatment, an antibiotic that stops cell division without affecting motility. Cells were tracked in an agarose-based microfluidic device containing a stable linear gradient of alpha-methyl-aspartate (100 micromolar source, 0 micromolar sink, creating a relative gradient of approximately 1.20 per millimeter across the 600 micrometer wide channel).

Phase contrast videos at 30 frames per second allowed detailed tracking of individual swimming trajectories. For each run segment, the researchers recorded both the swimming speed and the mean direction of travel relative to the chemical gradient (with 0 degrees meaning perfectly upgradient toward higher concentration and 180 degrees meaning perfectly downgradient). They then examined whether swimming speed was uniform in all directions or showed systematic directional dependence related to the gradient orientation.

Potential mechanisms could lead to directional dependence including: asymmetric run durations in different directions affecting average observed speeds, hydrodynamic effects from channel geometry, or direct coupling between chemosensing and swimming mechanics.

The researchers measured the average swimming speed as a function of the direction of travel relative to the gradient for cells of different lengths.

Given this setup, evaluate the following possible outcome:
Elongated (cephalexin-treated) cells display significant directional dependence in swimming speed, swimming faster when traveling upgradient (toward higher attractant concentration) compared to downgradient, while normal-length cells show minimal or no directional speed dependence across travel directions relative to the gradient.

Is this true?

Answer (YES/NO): NO